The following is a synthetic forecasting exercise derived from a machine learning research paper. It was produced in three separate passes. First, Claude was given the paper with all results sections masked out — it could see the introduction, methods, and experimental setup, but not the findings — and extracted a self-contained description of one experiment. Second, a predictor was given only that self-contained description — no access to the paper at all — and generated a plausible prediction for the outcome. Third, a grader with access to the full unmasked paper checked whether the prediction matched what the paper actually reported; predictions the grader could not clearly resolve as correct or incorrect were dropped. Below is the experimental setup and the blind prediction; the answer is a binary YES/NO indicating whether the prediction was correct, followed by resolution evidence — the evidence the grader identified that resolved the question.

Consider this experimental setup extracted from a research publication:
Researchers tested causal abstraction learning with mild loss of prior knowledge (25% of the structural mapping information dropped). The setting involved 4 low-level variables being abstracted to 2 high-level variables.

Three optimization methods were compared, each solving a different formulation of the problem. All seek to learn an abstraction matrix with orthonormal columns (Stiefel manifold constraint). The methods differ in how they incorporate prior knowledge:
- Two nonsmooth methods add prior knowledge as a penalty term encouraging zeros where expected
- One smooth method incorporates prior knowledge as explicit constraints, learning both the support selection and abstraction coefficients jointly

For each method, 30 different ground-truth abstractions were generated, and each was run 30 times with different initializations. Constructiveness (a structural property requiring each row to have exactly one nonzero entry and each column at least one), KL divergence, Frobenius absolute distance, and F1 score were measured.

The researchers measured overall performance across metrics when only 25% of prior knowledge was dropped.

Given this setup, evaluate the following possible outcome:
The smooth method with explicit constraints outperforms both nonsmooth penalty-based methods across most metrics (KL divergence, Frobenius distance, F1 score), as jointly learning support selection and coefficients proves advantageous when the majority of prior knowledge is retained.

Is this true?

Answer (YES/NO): NO